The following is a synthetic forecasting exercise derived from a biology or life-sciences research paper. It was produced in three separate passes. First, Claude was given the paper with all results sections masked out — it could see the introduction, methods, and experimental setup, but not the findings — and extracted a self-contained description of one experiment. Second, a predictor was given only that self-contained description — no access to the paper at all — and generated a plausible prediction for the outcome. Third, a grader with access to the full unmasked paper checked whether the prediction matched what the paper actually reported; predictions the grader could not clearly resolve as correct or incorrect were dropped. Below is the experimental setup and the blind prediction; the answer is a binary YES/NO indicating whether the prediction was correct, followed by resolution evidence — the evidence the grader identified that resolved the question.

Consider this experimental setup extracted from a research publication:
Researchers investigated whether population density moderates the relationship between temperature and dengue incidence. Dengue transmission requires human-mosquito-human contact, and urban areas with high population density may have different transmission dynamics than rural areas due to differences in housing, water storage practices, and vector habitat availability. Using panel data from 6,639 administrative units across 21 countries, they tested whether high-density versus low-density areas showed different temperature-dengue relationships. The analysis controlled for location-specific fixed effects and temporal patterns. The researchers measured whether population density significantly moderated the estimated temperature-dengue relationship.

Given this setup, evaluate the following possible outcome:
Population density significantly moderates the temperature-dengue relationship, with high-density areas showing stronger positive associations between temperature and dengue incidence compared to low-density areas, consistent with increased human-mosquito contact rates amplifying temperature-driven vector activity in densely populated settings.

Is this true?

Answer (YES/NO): NO